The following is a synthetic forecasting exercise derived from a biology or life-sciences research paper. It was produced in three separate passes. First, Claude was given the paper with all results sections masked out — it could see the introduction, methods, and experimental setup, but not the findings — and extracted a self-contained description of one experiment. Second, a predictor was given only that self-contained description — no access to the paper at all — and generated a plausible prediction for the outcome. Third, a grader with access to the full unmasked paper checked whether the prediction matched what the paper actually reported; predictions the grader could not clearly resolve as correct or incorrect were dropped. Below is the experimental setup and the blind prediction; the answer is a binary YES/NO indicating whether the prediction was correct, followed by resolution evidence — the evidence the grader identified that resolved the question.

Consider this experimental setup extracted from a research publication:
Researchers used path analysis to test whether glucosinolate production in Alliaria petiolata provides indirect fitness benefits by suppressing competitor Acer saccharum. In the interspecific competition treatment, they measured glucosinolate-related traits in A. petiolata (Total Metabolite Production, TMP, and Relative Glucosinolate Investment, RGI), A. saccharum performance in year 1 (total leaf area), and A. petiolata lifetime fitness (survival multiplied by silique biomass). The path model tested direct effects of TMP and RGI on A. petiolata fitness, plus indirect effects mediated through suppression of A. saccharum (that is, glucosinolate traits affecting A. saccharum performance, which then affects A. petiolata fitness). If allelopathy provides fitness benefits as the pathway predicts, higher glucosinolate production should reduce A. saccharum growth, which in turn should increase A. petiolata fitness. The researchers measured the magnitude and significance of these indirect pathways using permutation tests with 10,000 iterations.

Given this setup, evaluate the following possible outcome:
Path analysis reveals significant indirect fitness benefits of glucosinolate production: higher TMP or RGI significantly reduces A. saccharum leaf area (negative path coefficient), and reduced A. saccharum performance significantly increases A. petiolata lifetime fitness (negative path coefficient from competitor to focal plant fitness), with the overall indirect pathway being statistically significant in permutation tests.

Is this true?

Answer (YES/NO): NO